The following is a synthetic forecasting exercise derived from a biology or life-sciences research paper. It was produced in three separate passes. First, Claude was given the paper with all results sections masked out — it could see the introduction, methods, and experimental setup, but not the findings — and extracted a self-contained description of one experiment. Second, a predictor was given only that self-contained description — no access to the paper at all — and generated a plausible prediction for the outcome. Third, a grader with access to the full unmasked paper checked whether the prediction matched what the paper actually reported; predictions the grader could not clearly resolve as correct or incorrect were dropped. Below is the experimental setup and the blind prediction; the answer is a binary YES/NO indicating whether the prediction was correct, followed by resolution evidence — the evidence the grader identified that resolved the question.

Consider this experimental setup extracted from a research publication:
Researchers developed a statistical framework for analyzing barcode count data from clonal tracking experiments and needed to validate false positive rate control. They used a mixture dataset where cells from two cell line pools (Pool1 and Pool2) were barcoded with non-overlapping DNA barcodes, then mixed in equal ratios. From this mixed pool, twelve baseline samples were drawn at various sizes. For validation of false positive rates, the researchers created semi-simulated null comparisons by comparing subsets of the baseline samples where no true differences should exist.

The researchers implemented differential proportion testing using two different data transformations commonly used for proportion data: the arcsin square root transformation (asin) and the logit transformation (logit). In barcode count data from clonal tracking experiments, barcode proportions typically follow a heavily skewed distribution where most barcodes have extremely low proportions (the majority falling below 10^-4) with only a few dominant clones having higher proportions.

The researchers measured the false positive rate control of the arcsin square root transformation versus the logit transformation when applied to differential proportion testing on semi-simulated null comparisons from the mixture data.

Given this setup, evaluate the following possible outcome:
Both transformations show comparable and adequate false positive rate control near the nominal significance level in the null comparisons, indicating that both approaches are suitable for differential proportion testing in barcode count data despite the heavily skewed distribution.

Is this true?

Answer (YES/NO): NO